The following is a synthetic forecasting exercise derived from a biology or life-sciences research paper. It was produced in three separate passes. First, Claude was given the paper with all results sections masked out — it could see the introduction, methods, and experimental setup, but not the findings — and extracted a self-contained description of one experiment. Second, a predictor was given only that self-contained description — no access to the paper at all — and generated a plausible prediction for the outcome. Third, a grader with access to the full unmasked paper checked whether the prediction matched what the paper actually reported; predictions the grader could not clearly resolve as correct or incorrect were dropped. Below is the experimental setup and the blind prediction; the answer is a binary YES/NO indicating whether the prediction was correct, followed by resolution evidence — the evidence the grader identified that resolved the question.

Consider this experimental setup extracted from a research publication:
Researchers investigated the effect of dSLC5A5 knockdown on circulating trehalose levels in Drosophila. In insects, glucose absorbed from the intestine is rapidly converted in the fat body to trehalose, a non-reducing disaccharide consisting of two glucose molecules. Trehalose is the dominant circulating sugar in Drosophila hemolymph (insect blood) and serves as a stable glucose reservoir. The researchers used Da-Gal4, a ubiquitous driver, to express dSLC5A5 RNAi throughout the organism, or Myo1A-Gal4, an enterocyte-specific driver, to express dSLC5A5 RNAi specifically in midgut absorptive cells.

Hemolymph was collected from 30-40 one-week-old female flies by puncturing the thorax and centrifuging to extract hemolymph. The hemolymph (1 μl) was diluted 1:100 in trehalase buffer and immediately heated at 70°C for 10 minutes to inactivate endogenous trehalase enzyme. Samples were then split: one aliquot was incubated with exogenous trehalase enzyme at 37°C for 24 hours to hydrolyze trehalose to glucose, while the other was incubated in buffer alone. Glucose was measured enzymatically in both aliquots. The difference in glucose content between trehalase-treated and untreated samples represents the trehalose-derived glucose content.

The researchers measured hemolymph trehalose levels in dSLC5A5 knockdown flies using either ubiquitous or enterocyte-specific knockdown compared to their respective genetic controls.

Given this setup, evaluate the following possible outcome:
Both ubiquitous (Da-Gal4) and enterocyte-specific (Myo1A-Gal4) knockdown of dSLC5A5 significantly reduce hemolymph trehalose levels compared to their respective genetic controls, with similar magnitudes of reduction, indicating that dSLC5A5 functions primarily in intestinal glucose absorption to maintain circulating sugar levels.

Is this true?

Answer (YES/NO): YES